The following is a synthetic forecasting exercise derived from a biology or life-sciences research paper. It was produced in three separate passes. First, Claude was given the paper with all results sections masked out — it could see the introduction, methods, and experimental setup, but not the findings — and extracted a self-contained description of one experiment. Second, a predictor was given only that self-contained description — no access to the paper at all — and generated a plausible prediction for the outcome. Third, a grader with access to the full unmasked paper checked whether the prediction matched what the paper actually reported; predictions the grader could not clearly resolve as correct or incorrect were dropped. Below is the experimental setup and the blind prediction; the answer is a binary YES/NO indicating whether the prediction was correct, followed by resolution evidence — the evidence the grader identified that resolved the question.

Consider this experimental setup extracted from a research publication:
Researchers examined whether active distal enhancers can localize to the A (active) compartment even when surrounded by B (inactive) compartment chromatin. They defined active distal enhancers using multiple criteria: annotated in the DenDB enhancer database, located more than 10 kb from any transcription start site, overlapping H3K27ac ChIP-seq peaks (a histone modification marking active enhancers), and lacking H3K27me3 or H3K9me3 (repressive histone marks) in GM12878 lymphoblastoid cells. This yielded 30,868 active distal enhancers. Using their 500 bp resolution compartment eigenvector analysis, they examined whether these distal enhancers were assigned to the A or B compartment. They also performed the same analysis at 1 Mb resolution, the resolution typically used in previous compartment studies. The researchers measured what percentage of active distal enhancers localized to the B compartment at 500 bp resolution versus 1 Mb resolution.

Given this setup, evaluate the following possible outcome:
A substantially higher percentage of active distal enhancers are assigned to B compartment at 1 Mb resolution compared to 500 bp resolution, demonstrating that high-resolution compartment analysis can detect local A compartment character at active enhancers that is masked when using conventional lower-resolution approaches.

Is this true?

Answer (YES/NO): YES